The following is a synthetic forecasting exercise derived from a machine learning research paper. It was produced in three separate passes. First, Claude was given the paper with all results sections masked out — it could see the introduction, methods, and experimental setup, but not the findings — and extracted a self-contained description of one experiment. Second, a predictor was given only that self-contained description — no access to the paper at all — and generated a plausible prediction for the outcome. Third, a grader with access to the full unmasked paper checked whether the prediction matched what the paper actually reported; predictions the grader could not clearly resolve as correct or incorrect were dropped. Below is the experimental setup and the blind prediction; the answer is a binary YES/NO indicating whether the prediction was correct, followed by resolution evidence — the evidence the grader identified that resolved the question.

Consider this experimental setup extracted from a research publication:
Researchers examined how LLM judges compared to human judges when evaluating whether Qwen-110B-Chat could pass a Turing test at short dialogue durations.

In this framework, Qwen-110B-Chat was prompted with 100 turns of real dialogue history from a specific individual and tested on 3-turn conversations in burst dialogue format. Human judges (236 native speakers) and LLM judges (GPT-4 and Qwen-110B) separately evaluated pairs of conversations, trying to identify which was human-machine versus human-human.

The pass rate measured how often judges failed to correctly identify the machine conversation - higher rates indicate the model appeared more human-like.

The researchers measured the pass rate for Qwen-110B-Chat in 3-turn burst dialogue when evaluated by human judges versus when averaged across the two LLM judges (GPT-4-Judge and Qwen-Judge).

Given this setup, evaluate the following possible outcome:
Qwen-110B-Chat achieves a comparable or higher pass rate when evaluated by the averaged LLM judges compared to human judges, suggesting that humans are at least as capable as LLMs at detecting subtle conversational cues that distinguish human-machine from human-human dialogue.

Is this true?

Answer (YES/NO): YES